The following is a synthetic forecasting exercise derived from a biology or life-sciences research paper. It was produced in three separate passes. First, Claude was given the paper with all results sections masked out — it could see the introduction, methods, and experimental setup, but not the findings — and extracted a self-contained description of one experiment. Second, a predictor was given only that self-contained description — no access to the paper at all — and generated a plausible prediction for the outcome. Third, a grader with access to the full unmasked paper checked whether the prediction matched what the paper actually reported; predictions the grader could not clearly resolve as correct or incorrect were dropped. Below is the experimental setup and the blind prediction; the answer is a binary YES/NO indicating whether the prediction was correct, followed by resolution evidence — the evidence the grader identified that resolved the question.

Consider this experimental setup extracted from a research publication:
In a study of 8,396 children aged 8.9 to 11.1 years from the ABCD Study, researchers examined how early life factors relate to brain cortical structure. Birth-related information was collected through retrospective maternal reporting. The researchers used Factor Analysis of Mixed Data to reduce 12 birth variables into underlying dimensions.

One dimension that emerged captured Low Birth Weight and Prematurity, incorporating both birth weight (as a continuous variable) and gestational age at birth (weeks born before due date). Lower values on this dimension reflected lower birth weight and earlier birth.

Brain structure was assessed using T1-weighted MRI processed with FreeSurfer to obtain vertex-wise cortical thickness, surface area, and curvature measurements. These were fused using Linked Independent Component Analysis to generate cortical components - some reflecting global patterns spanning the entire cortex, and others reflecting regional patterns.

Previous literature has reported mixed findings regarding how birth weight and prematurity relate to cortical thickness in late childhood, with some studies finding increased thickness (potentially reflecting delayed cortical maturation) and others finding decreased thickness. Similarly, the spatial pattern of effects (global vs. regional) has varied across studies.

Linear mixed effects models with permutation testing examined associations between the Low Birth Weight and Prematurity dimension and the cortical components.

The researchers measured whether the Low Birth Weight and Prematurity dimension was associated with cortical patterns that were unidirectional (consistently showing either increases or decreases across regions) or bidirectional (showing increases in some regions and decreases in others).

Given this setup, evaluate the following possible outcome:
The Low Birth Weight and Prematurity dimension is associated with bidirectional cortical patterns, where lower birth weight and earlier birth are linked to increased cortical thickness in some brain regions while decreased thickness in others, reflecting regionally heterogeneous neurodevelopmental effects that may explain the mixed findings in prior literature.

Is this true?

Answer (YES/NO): YES